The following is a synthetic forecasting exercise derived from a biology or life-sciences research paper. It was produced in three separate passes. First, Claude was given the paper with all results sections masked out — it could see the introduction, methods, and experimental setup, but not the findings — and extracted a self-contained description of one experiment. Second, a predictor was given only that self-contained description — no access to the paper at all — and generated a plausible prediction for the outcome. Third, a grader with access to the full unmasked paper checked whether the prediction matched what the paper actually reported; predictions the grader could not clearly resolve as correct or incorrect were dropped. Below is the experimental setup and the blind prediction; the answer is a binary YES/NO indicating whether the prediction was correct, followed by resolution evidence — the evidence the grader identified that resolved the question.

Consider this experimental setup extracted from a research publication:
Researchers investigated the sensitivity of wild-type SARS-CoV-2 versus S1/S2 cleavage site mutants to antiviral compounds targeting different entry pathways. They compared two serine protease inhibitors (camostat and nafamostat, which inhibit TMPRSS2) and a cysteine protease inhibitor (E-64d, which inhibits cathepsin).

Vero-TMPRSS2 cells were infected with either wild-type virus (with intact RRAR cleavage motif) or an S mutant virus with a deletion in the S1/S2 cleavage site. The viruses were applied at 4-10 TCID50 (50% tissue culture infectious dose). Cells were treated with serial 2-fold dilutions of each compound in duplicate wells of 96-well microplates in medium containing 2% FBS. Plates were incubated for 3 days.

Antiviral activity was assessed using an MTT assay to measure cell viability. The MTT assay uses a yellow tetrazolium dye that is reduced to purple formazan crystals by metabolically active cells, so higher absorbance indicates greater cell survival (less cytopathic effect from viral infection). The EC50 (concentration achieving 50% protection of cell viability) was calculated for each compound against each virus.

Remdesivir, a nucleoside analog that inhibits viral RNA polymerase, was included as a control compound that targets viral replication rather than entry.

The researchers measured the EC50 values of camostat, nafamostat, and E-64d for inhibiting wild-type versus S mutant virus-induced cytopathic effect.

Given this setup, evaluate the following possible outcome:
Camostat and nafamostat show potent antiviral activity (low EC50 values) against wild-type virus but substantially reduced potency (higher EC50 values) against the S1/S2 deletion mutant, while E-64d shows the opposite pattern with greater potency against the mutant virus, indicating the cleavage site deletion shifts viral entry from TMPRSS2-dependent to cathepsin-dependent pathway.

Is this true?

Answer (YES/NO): YES